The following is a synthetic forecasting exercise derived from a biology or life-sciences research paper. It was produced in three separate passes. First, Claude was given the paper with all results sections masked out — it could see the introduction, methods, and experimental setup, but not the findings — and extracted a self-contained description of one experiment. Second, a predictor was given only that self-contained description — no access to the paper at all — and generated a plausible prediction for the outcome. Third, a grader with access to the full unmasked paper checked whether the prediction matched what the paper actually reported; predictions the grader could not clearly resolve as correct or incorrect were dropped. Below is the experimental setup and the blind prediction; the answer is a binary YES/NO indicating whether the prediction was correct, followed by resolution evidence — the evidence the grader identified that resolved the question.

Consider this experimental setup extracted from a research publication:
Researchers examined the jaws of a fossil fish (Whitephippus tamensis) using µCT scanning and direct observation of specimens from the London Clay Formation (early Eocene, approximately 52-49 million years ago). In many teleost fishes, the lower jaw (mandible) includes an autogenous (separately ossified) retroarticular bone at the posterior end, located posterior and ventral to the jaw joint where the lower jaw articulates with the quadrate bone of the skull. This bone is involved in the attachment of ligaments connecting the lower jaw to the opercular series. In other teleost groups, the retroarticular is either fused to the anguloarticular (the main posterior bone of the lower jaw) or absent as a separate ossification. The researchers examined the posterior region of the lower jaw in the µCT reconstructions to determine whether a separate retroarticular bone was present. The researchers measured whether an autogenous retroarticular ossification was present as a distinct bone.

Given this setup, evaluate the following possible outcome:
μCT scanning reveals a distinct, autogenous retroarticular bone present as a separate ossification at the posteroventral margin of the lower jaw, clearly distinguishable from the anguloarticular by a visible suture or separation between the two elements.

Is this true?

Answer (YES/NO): NO